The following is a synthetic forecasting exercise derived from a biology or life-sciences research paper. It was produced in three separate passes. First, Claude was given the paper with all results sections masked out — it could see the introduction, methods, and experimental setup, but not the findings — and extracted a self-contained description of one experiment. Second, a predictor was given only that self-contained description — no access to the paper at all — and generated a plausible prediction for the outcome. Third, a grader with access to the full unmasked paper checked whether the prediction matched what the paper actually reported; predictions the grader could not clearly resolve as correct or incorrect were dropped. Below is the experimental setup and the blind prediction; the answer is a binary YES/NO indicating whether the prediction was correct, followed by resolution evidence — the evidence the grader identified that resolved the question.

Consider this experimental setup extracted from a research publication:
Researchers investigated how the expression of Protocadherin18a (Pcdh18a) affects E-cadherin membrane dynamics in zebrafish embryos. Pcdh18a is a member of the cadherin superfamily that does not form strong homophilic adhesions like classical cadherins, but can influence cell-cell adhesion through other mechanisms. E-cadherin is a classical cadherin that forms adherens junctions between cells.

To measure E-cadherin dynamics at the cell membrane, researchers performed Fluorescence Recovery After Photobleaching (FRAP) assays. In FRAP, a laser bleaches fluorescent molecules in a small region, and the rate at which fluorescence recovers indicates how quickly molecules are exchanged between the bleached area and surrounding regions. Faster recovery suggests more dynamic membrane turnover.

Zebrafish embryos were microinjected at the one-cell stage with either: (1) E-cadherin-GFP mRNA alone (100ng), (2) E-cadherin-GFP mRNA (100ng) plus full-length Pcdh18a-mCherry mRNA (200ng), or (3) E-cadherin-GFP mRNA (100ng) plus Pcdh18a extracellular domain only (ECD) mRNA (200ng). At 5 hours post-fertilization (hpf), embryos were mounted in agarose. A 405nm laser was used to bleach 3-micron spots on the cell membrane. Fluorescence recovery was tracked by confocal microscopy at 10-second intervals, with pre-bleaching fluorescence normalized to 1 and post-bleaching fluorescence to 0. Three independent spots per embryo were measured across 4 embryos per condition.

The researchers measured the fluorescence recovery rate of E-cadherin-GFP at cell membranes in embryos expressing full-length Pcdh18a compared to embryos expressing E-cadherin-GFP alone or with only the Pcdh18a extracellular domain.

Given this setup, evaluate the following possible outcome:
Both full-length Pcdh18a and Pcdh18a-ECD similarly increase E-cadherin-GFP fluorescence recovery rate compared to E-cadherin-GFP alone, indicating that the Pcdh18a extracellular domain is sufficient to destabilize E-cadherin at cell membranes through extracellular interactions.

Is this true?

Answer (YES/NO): NO